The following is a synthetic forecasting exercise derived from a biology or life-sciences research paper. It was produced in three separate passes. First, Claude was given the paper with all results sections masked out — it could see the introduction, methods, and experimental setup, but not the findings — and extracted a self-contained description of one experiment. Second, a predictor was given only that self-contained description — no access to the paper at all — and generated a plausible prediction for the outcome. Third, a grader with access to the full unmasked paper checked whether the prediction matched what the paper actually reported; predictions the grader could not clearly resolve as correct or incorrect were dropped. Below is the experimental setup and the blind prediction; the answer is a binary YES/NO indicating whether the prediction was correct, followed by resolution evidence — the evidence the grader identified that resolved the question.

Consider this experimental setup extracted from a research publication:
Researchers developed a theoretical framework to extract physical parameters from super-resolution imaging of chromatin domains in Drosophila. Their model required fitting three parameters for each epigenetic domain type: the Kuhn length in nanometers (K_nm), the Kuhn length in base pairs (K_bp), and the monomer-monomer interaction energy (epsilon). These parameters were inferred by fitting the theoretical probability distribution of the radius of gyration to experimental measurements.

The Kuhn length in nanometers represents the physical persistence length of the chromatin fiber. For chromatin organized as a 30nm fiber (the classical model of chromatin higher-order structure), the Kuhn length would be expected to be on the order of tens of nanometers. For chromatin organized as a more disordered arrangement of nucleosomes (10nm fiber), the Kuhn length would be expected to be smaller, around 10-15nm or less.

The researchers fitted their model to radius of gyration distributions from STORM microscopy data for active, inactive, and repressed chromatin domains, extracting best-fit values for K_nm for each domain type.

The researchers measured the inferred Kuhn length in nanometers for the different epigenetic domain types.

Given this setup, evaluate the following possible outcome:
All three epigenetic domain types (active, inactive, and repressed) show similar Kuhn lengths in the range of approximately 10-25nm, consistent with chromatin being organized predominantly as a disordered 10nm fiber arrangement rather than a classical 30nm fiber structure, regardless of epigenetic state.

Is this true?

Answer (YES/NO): NO